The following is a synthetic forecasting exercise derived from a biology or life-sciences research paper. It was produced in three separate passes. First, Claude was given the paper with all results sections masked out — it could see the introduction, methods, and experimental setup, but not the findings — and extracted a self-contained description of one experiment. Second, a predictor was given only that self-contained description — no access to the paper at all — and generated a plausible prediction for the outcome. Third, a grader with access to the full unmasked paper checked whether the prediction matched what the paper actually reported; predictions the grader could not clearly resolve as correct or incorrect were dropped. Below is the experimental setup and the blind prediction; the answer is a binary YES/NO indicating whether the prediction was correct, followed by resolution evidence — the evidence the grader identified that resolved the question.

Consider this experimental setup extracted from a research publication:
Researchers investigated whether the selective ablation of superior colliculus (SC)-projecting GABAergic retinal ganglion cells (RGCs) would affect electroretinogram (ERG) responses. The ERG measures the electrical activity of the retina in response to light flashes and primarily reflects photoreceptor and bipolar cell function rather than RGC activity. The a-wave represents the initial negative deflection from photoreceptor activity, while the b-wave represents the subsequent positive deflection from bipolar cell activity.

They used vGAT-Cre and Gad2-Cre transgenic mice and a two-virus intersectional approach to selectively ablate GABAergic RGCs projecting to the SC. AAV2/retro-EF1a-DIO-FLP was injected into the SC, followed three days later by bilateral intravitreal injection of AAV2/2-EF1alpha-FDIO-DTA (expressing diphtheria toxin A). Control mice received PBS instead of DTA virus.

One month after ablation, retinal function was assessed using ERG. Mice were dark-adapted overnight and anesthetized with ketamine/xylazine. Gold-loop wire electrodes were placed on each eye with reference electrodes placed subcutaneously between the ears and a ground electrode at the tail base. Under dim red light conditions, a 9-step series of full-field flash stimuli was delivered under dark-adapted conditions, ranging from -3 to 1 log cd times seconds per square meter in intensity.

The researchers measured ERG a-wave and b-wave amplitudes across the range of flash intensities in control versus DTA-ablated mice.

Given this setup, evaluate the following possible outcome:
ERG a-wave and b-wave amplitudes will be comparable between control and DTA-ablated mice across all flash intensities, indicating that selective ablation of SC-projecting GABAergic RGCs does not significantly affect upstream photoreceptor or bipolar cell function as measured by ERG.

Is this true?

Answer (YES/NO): YES